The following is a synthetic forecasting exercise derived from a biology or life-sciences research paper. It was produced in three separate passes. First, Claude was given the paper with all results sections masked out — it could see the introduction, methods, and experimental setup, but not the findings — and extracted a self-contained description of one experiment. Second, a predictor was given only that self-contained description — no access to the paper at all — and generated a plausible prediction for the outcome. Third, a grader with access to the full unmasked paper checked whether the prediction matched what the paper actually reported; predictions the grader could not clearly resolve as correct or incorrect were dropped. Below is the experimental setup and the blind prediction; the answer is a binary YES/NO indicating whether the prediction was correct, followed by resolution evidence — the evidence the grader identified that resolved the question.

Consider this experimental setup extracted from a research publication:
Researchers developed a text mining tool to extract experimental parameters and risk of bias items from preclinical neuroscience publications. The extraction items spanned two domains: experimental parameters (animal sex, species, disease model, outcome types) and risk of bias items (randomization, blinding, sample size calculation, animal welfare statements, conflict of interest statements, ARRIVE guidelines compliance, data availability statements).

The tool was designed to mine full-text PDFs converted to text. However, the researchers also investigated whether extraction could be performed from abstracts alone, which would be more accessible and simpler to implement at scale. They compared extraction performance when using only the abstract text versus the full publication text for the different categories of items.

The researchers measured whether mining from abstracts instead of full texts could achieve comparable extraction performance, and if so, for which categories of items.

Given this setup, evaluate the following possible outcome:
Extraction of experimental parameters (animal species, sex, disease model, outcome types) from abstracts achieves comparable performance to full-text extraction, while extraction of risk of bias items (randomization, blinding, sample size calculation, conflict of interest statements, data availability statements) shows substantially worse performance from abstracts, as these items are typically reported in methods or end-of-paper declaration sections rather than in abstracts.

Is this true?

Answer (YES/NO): NO